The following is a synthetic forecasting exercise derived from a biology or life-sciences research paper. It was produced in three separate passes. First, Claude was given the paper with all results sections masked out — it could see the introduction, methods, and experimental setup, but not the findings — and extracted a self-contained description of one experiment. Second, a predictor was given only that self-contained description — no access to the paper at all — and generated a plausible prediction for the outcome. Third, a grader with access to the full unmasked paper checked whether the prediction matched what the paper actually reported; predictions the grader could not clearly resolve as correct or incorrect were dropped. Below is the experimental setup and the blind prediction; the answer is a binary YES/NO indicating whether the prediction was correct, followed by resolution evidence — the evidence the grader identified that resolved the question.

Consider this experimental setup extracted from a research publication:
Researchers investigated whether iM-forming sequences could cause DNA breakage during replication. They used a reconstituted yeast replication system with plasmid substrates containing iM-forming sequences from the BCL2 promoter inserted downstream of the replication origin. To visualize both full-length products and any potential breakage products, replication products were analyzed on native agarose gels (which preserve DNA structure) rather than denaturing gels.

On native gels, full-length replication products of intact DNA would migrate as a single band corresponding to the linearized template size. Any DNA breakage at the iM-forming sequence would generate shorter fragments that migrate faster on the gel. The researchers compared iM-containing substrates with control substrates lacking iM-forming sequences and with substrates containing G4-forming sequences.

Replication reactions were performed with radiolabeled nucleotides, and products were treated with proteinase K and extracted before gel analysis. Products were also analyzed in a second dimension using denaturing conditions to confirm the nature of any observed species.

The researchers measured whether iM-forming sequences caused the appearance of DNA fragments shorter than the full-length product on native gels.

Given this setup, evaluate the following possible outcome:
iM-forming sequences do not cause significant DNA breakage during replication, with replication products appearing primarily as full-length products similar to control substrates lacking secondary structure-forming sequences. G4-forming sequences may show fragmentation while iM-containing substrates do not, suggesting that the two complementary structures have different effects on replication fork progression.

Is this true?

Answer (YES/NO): NO